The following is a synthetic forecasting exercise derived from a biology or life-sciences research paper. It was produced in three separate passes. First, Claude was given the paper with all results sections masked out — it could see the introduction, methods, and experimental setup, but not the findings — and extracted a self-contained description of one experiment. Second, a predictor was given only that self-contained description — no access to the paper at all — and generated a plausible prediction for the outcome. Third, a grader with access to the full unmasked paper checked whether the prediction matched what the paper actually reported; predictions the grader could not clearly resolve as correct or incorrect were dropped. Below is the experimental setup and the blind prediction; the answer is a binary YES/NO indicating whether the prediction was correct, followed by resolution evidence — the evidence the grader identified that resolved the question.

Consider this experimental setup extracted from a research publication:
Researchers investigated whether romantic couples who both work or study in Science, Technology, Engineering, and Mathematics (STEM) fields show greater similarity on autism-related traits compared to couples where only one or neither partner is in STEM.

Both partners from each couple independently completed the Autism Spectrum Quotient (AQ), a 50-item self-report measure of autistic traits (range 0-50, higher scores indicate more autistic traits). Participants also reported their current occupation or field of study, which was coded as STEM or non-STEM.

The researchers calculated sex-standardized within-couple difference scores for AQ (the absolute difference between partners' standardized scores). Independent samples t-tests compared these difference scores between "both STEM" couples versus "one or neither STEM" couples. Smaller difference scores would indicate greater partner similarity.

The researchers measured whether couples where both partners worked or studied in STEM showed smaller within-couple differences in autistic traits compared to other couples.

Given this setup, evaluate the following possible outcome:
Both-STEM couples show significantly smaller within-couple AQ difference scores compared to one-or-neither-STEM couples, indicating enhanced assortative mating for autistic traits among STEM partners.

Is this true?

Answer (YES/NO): NO